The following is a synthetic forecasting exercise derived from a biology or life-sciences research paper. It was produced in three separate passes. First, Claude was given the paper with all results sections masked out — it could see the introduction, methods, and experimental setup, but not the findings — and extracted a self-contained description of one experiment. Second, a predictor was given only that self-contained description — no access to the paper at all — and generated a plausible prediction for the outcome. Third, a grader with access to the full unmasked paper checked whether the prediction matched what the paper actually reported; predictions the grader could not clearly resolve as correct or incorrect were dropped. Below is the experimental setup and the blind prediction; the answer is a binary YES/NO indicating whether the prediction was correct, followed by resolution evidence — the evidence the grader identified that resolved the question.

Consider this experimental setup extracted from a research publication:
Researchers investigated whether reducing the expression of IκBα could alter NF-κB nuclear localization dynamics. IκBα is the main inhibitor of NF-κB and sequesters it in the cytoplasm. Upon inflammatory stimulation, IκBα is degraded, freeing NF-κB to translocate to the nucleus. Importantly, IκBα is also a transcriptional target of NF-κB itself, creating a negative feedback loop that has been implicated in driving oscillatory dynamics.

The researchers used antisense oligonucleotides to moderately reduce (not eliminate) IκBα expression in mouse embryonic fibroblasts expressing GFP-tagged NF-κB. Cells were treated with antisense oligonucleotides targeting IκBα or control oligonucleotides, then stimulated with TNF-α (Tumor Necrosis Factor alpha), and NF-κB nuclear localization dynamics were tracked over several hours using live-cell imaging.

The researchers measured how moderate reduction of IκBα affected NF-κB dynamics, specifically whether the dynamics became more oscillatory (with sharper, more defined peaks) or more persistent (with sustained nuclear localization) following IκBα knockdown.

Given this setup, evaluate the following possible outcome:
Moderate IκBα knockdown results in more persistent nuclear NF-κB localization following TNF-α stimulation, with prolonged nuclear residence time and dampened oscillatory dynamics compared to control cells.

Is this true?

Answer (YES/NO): YES